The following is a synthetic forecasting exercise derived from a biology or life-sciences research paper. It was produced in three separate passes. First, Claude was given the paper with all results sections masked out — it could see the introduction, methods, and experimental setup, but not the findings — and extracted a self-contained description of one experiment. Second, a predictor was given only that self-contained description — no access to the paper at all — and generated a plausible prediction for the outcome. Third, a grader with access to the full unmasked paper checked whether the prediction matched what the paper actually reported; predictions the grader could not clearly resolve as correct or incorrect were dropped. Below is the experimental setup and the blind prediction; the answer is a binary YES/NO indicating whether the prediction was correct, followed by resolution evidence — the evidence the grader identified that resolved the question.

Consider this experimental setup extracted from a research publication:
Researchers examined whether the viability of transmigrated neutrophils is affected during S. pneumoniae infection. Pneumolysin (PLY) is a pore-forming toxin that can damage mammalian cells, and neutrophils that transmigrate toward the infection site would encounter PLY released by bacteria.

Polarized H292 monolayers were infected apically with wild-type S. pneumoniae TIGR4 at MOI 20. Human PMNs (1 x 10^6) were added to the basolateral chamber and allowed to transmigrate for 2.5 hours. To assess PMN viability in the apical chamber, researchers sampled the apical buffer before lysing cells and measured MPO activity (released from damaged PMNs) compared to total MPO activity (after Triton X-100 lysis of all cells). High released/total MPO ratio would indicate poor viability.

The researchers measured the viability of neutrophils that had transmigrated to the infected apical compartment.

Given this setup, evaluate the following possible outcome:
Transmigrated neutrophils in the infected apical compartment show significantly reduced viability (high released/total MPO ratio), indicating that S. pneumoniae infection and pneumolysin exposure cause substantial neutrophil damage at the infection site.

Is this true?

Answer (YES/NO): NO